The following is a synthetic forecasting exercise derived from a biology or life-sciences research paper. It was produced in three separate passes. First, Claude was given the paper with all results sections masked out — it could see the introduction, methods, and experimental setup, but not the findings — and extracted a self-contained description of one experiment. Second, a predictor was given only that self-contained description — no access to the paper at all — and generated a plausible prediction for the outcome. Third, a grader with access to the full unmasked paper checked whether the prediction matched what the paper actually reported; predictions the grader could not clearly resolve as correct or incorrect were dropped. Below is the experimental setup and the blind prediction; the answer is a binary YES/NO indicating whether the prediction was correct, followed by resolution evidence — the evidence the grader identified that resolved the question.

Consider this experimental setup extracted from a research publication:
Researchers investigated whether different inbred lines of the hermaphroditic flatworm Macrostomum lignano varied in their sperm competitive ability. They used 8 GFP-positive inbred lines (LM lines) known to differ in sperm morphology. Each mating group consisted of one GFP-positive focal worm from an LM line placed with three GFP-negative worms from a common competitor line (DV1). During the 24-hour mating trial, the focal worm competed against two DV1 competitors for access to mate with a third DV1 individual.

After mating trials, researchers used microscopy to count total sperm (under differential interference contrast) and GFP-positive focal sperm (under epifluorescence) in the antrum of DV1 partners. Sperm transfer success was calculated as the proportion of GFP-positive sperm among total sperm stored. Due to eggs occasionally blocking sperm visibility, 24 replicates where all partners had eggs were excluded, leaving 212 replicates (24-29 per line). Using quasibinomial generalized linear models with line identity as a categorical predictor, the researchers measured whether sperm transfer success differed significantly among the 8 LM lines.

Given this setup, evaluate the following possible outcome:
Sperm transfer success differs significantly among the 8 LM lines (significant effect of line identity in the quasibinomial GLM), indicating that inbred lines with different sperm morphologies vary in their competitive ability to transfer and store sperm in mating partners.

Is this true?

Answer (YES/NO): YES